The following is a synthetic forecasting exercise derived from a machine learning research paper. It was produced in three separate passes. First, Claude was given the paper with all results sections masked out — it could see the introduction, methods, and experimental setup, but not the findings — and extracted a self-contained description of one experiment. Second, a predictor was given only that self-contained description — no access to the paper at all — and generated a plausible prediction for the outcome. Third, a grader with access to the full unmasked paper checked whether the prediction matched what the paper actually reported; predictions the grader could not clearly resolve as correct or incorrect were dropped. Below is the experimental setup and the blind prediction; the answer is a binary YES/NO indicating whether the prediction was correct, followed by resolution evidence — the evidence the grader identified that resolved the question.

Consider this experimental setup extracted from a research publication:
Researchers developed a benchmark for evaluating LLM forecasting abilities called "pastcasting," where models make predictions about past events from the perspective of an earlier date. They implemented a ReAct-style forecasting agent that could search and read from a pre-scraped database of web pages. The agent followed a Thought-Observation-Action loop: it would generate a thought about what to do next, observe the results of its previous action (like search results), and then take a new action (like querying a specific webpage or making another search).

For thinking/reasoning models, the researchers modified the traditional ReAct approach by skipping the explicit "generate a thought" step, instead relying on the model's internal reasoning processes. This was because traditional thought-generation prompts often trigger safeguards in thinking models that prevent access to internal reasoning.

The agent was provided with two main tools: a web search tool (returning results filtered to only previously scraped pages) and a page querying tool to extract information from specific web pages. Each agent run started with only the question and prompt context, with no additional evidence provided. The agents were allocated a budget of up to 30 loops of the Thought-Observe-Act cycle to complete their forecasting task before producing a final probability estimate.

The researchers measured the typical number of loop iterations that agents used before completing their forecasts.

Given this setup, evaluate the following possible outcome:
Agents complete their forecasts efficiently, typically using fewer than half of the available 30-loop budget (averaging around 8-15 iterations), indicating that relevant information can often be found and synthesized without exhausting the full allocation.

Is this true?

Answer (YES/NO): NO